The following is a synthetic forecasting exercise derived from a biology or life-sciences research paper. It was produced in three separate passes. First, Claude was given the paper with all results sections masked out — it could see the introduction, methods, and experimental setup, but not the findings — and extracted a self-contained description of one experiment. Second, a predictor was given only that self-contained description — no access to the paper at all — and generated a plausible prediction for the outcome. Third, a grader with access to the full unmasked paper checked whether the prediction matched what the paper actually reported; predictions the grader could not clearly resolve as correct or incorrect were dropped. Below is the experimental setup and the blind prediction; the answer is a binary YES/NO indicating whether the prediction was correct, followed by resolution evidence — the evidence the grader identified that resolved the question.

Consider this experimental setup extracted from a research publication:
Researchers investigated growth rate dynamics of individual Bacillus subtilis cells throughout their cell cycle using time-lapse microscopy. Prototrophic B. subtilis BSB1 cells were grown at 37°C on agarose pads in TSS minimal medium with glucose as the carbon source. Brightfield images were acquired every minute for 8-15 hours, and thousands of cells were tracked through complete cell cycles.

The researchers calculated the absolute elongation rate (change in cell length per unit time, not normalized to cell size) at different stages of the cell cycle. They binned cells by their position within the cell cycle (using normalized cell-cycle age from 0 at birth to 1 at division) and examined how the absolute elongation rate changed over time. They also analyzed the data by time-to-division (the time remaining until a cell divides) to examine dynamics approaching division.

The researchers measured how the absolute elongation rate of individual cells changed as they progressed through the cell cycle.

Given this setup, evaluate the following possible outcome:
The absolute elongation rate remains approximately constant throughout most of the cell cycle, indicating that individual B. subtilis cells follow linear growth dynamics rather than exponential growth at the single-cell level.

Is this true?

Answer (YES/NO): NO